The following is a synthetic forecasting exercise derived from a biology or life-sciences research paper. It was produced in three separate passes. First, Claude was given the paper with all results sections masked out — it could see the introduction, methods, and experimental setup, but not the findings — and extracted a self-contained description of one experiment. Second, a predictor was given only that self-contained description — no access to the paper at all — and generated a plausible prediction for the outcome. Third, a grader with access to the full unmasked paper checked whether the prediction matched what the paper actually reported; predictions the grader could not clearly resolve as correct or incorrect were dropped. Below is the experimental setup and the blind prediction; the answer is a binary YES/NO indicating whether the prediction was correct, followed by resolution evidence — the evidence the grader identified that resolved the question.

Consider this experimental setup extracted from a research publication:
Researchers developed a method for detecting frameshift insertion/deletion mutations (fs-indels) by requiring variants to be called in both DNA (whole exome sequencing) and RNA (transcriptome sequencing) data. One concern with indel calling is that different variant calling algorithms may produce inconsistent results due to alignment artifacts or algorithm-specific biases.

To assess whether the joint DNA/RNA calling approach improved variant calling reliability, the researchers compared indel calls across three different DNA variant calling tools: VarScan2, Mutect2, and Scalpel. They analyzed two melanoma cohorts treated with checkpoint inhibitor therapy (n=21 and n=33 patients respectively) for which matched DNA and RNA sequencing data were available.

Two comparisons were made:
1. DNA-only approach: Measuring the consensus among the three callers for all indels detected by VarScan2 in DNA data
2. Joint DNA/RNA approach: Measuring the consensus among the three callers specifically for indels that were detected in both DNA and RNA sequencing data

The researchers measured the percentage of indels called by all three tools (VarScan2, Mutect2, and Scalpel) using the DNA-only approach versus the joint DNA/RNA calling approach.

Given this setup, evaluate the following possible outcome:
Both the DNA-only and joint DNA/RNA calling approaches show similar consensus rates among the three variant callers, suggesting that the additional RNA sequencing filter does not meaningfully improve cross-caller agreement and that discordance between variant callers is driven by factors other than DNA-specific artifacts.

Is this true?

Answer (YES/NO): NO